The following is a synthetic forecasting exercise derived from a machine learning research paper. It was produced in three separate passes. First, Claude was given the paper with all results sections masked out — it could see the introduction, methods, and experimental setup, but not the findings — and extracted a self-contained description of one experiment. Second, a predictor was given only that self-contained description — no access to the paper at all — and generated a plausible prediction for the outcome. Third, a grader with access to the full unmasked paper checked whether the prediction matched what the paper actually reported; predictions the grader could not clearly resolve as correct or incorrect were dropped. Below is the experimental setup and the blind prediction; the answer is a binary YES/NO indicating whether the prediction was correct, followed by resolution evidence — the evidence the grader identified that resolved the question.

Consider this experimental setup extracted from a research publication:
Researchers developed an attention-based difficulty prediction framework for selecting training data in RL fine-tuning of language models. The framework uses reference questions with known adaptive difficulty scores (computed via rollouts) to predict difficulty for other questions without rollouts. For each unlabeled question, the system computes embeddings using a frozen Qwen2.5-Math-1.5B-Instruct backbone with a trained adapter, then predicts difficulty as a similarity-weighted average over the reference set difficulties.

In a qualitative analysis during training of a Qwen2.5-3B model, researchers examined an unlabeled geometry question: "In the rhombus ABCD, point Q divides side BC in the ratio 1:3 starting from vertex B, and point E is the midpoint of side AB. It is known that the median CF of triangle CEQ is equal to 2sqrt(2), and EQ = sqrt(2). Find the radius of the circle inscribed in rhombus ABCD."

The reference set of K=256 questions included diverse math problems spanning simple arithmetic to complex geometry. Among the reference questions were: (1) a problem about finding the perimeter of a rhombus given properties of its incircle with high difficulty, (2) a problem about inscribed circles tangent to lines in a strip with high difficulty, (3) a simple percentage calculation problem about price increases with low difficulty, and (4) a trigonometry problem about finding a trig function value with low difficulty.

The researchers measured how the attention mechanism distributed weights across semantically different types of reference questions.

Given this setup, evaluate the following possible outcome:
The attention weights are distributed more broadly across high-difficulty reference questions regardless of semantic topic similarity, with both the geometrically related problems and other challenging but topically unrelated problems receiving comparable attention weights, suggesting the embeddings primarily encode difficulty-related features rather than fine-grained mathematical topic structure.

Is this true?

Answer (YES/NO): NO